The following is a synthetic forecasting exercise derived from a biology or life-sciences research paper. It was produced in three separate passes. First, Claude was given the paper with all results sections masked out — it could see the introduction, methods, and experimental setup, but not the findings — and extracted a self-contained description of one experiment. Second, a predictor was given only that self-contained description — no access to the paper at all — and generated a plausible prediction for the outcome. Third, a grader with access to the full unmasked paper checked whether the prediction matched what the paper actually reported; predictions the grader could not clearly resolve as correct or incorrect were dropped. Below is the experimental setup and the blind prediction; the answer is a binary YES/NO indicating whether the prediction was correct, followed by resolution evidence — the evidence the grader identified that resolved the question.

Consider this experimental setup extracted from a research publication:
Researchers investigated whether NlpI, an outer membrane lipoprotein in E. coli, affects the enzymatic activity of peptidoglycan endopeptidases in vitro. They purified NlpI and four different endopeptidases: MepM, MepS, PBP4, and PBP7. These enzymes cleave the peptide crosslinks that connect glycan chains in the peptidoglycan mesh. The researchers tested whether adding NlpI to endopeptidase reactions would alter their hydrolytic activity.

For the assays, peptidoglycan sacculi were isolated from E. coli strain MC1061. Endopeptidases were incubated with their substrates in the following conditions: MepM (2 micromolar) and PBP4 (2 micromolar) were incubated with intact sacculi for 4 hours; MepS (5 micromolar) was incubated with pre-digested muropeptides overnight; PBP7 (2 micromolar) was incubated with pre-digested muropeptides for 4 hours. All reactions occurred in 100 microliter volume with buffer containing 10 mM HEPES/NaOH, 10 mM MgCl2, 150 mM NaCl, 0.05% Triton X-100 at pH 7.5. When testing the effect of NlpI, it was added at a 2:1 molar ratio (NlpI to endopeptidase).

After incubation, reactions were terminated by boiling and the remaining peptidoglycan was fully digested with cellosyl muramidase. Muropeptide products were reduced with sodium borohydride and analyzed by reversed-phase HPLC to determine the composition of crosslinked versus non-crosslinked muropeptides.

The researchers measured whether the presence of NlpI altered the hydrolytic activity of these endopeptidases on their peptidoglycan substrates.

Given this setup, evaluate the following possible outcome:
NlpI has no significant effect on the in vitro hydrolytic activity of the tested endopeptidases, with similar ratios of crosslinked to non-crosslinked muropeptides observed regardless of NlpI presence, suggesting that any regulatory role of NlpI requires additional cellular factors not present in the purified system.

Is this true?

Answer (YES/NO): NO